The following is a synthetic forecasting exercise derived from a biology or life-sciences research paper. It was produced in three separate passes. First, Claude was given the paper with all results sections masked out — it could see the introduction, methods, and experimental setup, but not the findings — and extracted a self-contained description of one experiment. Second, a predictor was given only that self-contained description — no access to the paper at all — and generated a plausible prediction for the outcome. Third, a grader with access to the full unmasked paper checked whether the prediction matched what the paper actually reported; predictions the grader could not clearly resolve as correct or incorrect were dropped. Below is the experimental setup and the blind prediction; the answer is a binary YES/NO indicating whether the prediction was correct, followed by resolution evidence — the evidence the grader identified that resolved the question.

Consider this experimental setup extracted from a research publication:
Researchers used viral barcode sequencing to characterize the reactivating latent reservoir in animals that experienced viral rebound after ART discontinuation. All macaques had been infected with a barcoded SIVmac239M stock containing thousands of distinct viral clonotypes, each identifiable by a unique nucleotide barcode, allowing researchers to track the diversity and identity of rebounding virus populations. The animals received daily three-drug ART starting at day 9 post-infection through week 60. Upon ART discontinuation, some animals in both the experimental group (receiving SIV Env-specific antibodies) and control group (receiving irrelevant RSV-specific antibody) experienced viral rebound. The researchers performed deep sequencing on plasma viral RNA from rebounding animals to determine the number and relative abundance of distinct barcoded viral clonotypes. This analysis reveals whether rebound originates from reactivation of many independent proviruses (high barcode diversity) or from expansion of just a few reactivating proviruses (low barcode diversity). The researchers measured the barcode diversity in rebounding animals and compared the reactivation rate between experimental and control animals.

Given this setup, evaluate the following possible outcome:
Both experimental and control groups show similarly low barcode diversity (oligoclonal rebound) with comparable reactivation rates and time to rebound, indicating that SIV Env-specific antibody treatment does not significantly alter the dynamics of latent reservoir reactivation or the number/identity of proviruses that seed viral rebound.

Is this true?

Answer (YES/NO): NO